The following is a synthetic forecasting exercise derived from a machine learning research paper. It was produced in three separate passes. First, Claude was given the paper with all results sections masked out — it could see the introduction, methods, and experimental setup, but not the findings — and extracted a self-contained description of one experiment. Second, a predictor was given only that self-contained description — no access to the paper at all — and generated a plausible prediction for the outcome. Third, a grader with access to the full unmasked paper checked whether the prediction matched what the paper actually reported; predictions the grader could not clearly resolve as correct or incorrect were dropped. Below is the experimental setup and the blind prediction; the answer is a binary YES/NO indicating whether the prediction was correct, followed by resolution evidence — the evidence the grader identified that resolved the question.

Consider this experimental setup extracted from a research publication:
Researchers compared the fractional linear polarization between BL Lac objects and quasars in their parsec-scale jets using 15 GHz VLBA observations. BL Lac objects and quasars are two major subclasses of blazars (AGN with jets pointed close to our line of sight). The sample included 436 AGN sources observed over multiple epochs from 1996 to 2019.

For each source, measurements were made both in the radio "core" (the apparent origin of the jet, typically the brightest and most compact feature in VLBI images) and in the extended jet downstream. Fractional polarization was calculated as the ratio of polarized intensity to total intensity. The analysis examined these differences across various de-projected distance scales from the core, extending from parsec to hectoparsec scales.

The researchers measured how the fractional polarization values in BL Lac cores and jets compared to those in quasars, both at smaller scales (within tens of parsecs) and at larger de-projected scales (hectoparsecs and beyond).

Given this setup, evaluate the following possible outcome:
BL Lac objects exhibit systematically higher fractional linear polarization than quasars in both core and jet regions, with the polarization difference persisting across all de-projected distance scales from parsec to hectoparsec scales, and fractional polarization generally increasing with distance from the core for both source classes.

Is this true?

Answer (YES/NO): NO